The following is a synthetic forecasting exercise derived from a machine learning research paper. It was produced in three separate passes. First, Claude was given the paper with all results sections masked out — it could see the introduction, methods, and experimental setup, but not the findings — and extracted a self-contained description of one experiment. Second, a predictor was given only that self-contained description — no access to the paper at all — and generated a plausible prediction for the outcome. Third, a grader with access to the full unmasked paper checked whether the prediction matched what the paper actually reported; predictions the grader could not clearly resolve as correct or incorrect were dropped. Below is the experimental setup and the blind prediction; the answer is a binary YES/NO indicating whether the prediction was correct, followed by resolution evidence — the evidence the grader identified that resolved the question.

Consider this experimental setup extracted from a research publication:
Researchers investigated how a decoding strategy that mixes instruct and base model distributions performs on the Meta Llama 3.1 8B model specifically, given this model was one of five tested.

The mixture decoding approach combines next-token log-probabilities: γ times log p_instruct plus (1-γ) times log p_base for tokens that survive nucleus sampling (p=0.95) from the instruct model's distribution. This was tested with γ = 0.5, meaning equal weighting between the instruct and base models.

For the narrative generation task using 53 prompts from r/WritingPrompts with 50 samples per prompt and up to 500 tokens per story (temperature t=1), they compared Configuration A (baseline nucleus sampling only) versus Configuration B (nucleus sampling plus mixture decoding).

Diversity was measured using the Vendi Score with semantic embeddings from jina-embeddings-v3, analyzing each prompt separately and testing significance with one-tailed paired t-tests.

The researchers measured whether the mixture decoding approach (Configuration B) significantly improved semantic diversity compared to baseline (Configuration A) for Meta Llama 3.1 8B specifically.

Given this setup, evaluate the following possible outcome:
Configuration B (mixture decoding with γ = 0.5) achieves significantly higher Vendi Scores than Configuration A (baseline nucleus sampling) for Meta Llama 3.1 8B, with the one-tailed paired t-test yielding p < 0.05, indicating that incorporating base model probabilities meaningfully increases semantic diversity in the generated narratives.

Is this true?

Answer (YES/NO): NO